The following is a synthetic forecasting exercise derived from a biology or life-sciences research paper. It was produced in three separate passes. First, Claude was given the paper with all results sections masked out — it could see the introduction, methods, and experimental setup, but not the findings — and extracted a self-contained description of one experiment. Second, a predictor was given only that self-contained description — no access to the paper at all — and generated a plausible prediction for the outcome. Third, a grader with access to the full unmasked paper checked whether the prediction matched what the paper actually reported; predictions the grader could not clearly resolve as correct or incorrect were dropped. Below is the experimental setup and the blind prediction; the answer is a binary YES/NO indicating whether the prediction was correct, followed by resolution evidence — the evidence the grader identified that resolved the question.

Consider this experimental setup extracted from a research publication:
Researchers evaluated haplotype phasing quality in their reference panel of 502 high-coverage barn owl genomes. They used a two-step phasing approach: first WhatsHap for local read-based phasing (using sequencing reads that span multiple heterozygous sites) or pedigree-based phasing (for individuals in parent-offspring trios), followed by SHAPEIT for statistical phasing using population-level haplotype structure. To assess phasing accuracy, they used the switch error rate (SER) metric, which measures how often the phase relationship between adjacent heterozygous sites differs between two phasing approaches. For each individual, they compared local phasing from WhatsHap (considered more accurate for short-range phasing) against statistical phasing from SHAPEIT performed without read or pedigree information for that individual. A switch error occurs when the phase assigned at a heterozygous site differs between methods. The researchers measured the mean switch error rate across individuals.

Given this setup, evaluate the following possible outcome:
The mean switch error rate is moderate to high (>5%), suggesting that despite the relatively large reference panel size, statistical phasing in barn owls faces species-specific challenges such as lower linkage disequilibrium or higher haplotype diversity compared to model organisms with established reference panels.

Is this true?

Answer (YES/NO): NO